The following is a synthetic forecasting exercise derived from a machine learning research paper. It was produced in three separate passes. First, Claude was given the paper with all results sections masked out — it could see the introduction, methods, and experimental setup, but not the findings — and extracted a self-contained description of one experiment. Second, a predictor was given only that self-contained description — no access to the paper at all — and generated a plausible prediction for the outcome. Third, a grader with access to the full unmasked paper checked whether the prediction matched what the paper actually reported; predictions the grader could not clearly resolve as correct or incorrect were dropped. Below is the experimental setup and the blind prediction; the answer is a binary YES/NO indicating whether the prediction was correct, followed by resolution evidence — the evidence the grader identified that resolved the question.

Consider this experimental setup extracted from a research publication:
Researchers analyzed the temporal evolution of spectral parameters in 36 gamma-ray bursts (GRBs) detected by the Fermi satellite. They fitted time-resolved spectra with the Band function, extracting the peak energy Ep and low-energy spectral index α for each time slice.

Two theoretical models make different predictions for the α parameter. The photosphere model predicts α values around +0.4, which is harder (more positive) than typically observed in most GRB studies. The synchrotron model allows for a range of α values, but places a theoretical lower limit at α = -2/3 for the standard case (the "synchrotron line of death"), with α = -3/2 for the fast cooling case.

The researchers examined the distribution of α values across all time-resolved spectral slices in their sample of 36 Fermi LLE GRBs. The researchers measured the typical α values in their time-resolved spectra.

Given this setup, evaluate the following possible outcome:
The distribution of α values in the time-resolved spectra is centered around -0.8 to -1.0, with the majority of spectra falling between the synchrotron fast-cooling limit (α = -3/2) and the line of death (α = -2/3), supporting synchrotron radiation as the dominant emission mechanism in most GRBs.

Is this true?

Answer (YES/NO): YES